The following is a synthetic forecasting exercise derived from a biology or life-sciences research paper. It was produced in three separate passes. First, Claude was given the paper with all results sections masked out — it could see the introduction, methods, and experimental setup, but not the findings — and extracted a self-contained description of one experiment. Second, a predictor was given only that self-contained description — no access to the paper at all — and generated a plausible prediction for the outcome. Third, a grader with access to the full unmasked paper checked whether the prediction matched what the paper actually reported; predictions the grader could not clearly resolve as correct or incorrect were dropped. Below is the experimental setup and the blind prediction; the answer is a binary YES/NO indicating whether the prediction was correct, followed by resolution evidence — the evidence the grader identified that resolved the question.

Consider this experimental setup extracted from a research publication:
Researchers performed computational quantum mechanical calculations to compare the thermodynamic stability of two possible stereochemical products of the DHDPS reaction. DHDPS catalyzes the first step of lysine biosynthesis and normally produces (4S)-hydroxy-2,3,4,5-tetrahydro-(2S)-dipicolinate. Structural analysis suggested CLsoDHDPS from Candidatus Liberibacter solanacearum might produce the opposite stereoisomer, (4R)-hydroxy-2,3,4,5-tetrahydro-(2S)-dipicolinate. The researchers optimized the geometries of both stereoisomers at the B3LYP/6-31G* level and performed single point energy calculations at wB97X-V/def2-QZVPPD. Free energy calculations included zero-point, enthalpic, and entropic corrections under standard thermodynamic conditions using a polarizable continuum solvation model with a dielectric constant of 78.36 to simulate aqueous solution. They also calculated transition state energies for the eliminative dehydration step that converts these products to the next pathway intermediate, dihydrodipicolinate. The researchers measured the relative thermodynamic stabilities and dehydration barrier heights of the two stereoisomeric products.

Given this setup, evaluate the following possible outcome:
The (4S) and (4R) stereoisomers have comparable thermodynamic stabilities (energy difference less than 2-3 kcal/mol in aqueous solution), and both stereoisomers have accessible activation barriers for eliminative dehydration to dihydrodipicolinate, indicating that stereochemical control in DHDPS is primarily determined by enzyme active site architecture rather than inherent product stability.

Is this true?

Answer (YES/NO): NO